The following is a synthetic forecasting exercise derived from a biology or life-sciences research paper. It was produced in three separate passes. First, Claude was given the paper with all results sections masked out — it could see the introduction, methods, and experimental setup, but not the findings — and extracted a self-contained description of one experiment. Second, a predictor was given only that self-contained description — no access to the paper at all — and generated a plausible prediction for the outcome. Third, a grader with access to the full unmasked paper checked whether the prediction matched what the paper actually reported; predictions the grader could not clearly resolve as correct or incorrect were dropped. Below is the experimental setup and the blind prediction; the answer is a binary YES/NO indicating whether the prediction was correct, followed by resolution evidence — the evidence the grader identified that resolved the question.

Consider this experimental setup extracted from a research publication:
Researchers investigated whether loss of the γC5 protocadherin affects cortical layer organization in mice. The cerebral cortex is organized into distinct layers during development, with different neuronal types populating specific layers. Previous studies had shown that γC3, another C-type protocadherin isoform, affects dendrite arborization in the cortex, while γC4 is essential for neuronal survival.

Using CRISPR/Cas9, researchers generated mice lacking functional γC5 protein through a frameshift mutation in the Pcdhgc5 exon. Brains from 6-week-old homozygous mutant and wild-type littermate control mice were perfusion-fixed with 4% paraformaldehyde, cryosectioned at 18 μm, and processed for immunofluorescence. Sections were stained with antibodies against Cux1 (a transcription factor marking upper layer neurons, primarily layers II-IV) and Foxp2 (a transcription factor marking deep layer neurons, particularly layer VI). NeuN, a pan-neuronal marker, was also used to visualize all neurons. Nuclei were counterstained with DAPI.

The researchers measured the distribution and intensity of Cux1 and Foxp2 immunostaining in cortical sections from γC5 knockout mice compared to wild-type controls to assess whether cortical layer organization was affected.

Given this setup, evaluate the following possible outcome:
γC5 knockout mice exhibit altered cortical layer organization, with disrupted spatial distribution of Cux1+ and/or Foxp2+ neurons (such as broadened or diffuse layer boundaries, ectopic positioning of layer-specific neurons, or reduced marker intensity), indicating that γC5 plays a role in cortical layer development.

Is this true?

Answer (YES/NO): NO